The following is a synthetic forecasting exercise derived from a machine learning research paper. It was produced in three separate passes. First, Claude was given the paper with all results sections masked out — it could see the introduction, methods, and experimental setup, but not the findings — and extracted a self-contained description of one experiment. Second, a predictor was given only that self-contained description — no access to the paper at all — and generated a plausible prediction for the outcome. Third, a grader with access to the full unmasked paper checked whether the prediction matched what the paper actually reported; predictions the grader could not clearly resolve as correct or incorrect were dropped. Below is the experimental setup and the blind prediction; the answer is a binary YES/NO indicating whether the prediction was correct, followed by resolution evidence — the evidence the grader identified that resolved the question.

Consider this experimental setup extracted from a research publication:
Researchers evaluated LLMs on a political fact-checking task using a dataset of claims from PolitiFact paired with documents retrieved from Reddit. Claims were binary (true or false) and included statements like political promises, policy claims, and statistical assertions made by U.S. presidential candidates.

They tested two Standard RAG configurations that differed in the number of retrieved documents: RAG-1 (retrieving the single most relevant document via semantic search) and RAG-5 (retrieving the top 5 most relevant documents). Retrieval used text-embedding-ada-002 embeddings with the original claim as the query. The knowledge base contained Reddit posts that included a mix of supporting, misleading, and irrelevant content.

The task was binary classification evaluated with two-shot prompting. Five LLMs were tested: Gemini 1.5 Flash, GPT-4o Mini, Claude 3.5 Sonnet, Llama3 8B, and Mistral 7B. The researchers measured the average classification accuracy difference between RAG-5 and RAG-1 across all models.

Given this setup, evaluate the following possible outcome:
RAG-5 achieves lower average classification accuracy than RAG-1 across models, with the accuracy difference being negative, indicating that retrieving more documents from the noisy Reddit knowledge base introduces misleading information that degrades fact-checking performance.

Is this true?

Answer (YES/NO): NO